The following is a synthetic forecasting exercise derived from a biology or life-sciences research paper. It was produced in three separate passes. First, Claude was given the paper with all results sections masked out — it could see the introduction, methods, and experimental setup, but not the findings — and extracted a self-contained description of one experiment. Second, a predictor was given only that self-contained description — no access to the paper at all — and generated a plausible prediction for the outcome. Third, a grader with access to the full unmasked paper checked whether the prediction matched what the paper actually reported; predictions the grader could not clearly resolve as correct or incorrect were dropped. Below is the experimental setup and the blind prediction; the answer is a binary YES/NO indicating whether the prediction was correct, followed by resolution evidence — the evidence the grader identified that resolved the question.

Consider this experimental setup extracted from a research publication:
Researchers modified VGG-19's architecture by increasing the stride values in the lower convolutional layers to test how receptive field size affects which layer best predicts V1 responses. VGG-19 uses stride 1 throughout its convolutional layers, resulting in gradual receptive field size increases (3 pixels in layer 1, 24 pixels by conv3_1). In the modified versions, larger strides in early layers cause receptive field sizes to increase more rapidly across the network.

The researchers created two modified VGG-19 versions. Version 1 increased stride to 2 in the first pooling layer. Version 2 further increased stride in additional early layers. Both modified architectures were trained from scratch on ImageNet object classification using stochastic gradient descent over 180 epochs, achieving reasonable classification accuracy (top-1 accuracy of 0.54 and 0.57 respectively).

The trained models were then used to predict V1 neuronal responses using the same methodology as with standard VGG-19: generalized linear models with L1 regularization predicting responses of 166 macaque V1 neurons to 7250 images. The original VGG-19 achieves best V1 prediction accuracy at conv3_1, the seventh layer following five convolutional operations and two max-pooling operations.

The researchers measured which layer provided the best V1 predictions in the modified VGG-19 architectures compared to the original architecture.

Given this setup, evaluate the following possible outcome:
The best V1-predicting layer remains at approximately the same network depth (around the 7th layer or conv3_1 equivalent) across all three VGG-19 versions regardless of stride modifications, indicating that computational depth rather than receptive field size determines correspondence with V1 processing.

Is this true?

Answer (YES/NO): NO